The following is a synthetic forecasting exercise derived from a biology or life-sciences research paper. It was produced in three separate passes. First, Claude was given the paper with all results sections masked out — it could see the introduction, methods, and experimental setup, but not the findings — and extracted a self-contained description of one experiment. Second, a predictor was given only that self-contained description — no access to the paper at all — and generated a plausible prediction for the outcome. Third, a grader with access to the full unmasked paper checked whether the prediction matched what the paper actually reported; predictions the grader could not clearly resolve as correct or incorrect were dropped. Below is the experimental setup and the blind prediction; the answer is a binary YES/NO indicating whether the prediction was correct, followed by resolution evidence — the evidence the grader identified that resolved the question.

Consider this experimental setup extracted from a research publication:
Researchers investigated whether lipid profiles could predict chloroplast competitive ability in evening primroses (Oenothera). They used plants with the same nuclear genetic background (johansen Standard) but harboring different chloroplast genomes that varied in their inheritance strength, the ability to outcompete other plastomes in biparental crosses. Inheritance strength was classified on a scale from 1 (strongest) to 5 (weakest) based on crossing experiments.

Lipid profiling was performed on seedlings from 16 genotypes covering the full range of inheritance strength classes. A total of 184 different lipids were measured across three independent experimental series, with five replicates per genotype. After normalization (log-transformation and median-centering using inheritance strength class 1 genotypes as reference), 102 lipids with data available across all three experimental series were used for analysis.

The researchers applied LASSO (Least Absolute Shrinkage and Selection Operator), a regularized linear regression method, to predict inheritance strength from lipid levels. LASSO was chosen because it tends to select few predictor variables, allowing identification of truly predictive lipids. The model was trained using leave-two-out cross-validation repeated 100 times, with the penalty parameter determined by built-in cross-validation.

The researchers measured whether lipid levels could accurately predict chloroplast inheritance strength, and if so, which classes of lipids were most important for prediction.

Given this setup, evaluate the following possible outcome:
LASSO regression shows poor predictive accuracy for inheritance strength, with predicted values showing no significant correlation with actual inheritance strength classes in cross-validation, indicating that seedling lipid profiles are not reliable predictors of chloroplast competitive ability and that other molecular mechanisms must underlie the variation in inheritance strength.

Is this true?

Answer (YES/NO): NO